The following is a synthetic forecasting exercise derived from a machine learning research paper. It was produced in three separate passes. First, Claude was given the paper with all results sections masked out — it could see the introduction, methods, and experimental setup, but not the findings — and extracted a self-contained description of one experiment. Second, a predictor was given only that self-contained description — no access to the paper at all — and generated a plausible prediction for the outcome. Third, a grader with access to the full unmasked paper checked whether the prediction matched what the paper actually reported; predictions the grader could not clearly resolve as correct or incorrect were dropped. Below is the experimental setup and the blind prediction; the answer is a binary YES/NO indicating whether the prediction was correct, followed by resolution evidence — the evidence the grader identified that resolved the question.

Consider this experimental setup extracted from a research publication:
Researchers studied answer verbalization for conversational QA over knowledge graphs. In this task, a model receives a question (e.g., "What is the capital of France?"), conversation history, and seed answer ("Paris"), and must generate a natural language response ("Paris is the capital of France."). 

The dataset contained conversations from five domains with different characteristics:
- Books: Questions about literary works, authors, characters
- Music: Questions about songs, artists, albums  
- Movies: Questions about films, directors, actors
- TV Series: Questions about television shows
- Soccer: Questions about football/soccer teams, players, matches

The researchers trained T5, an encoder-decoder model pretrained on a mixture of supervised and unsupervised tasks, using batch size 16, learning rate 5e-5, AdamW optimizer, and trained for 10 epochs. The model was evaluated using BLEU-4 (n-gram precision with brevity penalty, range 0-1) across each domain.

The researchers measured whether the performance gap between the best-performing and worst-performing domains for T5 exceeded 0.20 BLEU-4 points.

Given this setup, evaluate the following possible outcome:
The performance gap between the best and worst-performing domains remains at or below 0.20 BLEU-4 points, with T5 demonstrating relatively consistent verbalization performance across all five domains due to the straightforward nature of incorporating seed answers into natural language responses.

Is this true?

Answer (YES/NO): NO